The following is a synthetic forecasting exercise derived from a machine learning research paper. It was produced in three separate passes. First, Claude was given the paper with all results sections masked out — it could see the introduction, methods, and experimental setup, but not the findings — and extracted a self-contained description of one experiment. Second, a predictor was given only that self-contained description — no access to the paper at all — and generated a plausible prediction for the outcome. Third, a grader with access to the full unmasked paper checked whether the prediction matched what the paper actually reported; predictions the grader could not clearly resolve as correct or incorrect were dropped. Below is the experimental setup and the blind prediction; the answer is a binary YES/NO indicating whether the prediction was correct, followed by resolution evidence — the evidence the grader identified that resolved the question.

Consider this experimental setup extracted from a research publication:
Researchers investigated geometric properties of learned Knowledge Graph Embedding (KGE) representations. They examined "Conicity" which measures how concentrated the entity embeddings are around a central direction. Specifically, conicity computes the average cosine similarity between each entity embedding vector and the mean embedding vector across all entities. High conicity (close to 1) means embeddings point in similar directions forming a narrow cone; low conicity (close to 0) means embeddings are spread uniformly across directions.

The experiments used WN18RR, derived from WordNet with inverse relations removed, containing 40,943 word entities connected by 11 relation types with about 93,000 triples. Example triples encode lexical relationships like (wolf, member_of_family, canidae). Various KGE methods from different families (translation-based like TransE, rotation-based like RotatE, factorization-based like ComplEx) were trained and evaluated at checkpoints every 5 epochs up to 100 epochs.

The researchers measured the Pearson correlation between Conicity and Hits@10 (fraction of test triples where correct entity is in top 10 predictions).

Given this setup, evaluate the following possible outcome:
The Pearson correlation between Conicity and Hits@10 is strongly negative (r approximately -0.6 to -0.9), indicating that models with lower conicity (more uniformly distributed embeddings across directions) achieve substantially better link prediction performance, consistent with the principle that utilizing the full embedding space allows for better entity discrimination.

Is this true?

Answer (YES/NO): NO